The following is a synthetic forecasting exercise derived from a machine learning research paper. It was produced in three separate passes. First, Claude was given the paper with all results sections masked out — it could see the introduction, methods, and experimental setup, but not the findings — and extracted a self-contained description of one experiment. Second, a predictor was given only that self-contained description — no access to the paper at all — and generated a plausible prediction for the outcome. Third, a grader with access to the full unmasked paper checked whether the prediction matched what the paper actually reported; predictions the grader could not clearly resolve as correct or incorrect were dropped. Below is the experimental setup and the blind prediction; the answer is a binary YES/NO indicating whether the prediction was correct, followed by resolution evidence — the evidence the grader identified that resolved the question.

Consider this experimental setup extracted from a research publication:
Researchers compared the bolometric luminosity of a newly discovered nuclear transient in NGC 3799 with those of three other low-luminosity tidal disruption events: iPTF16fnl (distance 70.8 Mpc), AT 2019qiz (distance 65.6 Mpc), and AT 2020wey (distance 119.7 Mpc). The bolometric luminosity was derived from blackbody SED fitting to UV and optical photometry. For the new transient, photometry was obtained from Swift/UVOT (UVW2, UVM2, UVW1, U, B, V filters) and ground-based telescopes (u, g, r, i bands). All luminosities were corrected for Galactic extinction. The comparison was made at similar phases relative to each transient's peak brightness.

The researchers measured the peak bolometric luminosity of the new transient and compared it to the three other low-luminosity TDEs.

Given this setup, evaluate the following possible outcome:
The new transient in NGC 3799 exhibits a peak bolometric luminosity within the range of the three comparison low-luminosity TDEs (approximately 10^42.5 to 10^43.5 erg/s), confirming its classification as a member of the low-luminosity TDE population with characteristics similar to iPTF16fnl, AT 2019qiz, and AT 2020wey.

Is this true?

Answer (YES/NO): NO